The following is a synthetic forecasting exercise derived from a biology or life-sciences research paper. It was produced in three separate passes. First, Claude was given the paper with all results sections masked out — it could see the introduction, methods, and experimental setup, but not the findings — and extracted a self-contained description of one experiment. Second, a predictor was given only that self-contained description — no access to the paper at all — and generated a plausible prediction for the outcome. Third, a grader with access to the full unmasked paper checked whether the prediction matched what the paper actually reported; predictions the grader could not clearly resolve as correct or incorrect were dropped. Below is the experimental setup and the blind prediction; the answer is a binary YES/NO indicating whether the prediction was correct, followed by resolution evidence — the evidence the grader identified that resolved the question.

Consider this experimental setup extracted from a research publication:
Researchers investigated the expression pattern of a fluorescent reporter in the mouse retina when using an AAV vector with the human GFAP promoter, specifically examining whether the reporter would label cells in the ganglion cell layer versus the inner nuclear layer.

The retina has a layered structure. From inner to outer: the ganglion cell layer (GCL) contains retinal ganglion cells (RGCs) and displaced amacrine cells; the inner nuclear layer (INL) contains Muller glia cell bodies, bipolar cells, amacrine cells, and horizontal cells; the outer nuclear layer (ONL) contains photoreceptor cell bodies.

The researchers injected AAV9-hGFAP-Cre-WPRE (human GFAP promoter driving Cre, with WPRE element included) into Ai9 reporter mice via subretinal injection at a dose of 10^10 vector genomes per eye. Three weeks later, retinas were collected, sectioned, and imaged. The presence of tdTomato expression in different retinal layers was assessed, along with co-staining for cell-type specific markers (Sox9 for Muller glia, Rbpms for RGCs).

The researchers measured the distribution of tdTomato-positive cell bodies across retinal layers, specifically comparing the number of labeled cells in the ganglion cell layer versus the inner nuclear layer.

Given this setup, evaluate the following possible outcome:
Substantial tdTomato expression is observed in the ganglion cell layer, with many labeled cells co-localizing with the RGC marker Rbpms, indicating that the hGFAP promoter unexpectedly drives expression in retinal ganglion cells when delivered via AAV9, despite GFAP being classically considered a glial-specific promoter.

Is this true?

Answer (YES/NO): NO